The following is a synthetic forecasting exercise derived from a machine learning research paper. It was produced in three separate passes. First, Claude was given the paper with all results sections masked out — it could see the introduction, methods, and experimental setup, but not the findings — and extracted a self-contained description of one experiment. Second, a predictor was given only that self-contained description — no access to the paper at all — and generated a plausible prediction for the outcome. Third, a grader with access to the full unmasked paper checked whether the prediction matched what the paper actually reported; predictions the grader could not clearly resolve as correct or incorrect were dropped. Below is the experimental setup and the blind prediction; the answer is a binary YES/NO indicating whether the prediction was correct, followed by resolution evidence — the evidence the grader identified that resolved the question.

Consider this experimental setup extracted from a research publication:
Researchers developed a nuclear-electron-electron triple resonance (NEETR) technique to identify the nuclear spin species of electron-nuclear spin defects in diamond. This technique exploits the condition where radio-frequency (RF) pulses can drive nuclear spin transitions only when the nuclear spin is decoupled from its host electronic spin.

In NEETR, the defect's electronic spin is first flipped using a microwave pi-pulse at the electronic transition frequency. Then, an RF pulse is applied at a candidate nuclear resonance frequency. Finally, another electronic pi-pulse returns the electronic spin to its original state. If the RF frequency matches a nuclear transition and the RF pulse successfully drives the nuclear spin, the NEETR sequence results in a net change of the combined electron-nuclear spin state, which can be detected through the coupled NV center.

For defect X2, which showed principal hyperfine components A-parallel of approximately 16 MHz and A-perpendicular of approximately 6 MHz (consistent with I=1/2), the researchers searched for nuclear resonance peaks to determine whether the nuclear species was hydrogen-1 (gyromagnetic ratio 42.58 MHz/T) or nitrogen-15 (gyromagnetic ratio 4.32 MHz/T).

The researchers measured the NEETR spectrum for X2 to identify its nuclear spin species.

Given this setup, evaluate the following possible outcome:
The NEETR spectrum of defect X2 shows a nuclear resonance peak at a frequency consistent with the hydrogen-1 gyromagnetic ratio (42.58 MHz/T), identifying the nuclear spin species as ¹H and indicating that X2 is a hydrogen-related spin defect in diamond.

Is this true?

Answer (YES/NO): NO